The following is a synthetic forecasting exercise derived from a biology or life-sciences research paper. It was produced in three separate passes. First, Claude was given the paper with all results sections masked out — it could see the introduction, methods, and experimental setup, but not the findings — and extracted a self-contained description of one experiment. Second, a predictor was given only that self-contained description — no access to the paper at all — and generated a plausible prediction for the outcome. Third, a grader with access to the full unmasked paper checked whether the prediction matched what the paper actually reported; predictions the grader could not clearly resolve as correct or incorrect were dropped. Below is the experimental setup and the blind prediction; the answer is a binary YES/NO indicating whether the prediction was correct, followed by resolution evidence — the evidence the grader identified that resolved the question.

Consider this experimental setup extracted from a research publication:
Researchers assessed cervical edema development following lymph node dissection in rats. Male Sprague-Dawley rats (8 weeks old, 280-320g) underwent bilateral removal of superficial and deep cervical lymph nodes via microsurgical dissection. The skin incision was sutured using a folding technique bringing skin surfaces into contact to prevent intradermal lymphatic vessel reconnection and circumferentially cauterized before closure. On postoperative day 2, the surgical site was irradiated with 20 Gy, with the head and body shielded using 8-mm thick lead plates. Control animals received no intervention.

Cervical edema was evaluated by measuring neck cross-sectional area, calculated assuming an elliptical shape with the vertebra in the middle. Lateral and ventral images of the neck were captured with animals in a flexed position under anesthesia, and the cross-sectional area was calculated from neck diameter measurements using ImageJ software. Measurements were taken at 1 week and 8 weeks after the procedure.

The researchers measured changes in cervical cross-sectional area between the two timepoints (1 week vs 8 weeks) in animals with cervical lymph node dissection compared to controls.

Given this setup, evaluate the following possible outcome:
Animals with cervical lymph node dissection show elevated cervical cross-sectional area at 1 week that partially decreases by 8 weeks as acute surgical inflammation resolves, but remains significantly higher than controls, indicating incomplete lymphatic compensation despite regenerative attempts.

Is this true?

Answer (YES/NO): NO